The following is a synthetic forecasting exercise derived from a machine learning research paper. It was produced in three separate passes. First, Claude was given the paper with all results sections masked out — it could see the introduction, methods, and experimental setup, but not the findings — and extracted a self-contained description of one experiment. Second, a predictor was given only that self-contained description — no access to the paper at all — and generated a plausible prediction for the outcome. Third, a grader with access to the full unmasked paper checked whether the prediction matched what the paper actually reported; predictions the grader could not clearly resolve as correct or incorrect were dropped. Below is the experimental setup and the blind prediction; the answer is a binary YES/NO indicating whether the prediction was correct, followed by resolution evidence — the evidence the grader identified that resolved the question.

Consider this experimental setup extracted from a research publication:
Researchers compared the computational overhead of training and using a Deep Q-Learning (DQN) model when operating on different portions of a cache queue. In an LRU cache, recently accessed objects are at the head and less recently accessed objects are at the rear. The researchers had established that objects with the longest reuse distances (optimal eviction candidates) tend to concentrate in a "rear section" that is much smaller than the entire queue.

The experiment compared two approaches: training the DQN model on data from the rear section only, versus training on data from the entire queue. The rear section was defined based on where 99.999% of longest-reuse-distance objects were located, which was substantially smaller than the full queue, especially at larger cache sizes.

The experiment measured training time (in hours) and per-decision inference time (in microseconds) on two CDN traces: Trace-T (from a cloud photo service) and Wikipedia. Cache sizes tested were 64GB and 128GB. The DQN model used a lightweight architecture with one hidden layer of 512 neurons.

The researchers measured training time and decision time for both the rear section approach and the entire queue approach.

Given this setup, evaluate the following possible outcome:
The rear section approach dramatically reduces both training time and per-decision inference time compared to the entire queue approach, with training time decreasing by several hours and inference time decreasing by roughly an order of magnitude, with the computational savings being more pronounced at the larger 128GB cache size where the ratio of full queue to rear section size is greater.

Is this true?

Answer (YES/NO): NO